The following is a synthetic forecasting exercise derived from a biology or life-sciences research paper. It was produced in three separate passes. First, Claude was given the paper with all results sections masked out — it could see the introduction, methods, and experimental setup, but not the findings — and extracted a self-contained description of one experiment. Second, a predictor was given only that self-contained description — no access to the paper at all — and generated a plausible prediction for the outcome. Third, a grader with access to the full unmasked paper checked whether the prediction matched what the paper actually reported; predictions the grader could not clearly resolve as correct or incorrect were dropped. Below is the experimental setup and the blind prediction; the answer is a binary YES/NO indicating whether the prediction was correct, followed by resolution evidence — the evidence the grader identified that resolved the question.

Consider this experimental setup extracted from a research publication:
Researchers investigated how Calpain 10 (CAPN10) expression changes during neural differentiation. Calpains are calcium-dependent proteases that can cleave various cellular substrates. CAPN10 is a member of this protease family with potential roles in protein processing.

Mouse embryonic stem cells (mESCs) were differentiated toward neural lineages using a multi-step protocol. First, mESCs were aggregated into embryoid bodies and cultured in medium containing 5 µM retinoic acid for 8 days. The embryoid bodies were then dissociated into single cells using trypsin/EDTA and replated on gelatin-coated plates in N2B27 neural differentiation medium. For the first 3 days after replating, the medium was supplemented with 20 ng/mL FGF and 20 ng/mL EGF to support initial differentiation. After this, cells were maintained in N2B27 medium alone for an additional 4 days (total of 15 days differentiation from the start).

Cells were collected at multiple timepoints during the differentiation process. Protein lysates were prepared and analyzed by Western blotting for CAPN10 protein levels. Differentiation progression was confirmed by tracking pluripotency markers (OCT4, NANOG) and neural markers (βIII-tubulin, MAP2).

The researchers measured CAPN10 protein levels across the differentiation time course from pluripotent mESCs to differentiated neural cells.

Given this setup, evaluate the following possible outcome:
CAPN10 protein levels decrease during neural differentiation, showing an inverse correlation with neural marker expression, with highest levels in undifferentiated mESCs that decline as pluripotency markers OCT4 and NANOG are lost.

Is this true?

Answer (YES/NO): NO